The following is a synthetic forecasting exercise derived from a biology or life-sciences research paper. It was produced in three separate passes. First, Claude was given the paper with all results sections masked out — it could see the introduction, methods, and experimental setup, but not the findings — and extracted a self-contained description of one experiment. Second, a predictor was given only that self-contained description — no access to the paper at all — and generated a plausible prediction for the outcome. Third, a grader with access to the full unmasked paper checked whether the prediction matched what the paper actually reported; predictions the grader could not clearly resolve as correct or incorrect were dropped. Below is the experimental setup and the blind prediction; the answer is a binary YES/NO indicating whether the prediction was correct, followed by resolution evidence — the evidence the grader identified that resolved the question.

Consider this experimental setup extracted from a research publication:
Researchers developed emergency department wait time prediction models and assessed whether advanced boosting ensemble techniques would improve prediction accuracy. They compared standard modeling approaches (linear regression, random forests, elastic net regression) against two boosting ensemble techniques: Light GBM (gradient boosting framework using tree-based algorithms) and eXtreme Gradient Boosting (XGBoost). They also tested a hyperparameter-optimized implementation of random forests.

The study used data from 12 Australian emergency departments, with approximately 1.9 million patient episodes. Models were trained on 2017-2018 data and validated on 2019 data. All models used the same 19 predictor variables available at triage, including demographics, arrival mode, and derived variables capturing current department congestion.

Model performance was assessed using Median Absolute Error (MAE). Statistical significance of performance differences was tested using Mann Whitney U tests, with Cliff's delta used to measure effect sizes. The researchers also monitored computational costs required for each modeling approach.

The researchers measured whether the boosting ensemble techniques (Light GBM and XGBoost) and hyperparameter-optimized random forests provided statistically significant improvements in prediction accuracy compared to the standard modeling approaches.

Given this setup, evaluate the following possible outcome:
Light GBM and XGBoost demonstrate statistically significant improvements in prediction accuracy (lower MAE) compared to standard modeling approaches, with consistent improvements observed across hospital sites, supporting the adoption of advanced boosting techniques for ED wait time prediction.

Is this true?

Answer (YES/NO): NO